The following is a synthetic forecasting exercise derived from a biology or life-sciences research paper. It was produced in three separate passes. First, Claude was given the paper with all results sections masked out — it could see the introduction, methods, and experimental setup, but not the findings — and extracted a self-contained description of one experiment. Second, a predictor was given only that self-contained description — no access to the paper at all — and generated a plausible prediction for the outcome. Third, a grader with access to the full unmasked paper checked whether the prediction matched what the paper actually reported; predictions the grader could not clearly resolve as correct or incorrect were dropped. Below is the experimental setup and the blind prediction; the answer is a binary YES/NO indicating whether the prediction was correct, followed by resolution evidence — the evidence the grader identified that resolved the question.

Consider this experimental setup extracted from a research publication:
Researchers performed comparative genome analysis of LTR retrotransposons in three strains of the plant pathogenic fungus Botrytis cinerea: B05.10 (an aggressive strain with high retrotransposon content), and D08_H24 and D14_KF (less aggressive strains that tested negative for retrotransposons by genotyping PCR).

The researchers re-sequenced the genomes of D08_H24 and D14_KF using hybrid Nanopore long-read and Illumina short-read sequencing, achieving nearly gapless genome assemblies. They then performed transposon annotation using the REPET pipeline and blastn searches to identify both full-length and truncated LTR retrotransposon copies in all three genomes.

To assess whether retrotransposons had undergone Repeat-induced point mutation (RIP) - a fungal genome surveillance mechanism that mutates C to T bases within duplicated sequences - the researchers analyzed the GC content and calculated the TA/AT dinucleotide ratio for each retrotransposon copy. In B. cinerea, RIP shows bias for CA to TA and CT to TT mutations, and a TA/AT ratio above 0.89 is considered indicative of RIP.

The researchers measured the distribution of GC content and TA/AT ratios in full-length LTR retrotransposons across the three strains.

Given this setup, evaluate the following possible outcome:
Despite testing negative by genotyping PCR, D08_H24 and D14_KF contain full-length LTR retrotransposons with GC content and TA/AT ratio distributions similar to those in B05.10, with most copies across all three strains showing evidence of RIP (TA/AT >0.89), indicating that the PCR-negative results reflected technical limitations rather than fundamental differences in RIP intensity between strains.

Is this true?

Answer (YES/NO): NO